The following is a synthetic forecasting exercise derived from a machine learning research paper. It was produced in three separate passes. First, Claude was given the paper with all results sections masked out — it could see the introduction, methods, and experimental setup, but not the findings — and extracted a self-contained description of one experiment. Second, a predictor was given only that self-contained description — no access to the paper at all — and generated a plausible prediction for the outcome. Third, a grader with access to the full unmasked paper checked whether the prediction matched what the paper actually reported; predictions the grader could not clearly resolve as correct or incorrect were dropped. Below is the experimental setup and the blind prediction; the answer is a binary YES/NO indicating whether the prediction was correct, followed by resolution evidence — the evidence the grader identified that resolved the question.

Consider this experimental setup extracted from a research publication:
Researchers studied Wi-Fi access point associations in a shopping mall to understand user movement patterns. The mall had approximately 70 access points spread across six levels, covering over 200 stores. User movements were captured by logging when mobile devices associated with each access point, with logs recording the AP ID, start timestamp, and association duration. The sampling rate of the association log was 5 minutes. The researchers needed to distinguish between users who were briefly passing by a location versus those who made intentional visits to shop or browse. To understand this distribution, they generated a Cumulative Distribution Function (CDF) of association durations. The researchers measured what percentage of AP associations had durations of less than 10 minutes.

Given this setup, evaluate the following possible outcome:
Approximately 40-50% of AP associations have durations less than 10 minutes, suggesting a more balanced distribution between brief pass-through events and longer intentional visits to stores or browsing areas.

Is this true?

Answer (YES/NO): NO